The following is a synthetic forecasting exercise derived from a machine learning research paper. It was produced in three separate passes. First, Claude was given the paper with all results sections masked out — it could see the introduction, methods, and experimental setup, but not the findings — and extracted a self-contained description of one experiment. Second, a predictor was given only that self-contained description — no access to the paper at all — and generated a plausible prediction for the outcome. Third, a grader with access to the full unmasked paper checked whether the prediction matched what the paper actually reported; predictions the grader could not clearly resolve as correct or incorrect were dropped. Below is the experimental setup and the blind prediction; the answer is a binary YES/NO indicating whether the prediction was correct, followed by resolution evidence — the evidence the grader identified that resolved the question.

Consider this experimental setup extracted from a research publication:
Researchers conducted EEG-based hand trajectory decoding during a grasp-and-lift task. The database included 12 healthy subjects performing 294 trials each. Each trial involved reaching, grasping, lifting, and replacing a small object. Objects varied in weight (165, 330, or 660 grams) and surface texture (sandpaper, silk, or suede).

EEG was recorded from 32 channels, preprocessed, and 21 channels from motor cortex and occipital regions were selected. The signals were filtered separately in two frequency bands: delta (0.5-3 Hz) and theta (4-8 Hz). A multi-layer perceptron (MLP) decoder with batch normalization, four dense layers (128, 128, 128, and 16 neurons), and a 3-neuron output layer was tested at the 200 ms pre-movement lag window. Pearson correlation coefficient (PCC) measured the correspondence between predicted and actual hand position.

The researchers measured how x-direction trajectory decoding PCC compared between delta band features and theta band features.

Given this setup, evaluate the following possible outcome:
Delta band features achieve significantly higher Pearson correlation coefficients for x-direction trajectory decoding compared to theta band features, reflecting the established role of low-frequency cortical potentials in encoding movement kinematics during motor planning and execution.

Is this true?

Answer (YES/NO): YES